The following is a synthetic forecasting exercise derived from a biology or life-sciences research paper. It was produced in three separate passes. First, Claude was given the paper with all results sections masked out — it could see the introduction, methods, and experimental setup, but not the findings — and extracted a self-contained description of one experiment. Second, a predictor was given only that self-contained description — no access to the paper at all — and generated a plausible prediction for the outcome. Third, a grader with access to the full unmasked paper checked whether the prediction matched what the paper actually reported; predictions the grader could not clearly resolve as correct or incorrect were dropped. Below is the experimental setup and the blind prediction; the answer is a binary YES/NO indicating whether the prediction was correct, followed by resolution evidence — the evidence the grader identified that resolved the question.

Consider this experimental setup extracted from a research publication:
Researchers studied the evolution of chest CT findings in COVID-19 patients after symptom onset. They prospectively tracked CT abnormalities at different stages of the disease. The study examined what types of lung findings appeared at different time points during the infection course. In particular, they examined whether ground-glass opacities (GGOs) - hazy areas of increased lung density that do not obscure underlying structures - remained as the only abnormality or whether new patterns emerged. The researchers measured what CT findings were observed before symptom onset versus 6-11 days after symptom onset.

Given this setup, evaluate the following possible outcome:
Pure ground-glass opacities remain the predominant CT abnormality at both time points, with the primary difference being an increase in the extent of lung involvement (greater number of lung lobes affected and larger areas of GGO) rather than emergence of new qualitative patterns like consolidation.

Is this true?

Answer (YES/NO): NO